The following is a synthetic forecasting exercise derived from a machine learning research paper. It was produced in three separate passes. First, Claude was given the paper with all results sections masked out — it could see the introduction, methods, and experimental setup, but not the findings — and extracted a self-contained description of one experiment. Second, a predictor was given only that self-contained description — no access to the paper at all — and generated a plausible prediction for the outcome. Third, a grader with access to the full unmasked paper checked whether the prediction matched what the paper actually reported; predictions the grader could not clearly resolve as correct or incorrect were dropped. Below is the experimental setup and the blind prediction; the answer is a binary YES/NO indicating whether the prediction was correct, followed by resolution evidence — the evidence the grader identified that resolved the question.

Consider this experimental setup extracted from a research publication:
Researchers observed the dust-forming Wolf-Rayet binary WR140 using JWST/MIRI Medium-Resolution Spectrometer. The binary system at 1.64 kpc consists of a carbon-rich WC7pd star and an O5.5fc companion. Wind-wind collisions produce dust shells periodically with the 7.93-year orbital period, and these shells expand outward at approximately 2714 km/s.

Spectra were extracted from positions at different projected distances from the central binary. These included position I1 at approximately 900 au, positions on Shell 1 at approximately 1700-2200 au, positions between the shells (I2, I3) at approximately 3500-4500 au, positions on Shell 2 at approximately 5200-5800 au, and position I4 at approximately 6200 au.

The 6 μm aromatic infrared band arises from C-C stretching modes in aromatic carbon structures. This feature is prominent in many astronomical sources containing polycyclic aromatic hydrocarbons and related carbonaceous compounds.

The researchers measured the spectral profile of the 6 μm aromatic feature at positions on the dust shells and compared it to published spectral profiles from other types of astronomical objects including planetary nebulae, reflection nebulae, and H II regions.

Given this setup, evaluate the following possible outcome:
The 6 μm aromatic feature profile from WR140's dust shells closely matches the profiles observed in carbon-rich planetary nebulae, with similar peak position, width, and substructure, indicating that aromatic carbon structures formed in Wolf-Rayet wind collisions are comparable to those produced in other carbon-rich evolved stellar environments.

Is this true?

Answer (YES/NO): NO